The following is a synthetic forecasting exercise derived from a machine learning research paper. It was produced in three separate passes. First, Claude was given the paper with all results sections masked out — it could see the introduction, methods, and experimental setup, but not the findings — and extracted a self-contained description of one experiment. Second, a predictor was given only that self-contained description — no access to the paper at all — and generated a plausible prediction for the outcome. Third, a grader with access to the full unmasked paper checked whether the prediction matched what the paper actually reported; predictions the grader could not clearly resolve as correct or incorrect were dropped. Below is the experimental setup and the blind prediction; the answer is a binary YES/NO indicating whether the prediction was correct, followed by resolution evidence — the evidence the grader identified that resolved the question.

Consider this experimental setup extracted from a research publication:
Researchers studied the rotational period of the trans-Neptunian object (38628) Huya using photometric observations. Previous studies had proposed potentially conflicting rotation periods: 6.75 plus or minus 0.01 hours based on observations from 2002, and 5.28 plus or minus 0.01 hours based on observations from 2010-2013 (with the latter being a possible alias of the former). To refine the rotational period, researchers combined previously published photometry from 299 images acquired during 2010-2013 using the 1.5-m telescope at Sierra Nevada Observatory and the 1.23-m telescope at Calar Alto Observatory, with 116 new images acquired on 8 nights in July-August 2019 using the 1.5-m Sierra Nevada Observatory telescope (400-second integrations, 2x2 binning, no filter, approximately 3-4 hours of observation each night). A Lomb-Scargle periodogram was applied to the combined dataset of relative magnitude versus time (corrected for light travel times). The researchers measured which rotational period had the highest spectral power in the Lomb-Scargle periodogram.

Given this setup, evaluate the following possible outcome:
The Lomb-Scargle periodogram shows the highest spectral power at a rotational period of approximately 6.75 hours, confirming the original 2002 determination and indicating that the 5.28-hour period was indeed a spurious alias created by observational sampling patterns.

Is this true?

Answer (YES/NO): NO